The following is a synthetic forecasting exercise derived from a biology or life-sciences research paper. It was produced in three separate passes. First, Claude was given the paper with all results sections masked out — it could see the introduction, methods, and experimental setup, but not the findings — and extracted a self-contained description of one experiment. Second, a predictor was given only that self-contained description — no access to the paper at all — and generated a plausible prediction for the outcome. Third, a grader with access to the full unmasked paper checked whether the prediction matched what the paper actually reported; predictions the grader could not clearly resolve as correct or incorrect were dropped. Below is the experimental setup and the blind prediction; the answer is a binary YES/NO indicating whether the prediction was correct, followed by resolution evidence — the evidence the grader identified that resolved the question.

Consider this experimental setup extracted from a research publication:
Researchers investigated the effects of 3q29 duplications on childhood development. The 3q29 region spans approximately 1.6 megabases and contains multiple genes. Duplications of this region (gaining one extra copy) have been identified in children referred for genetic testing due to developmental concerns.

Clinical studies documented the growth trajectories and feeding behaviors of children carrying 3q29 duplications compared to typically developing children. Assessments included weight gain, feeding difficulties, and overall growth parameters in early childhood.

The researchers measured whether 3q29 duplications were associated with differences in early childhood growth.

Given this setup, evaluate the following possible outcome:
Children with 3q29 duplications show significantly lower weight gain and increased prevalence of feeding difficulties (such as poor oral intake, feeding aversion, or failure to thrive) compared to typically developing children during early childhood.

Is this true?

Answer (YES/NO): YES